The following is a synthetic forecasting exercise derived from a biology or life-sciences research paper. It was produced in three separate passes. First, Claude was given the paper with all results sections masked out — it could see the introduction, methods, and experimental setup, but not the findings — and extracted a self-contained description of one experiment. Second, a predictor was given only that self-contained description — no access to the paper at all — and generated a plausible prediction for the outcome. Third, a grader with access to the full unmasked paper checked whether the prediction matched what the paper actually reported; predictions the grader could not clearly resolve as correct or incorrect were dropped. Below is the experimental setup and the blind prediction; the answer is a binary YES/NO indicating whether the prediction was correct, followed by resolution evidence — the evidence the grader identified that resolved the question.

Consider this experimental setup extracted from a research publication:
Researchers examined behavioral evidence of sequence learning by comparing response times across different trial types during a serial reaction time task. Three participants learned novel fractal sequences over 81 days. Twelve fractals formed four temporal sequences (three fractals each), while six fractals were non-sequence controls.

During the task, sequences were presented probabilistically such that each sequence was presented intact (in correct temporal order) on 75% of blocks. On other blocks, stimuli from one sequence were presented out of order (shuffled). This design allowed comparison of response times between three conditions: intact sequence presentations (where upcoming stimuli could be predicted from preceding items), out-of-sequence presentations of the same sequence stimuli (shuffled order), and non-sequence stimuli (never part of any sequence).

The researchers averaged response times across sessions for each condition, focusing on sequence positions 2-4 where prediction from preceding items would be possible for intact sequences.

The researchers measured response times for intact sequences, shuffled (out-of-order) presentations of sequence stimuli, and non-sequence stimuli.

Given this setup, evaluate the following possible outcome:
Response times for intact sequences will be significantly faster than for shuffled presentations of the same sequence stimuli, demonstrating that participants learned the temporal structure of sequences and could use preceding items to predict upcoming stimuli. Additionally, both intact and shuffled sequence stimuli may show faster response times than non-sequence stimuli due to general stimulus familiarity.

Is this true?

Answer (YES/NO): YES